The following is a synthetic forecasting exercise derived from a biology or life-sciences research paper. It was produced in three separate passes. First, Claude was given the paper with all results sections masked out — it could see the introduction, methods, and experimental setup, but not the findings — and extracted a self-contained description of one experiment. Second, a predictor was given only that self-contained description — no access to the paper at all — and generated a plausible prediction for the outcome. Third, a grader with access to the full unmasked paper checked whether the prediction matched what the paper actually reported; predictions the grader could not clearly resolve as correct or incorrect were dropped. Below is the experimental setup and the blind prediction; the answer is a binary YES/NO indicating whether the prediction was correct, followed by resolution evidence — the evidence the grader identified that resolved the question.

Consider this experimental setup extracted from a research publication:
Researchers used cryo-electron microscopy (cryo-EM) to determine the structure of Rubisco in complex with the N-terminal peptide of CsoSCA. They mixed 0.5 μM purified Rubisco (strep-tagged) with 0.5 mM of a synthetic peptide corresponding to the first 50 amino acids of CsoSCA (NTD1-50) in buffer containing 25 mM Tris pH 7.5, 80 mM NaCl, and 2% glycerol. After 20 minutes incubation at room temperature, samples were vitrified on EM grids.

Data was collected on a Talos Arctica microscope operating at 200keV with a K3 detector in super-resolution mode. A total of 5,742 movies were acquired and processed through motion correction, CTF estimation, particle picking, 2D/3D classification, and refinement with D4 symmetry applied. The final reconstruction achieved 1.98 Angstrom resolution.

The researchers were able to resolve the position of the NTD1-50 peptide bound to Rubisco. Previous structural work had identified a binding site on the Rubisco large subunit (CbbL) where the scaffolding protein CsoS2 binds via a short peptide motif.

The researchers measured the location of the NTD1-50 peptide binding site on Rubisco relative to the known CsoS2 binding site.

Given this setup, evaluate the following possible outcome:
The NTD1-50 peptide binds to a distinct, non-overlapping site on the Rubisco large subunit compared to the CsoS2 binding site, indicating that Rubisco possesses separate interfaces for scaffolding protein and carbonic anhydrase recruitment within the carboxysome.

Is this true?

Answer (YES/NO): NO